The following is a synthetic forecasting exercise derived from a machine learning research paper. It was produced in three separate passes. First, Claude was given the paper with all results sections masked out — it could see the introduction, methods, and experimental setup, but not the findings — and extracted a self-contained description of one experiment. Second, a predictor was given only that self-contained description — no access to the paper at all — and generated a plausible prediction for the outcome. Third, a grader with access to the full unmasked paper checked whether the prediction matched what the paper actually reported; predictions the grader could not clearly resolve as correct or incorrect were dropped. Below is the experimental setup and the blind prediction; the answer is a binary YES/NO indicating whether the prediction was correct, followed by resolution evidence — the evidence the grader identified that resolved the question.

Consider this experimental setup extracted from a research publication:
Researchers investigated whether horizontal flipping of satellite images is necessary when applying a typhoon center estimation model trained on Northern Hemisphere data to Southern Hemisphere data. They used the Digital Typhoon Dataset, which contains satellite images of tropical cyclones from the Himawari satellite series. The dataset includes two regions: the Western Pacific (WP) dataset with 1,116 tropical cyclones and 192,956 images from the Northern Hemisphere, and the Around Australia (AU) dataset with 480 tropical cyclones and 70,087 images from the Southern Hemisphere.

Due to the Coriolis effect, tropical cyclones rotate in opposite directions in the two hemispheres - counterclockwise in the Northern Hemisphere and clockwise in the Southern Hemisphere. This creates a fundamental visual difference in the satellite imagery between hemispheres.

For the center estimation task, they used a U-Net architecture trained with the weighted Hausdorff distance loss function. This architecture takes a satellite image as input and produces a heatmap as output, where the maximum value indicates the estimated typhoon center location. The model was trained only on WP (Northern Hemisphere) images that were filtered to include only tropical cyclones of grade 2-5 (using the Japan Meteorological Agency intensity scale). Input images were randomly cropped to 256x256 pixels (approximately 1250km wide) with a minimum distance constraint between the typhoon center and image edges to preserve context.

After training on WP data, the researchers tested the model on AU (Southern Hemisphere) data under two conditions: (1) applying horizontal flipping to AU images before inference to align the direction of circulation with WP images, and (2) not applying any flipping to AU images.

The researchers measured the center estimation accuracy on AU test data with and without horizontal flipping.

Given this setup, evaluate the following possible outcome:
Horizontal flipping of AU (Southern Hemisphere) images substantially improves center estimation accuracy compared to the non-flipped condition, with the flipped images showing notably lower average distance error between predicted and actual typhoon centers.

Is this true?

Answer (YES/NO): YES